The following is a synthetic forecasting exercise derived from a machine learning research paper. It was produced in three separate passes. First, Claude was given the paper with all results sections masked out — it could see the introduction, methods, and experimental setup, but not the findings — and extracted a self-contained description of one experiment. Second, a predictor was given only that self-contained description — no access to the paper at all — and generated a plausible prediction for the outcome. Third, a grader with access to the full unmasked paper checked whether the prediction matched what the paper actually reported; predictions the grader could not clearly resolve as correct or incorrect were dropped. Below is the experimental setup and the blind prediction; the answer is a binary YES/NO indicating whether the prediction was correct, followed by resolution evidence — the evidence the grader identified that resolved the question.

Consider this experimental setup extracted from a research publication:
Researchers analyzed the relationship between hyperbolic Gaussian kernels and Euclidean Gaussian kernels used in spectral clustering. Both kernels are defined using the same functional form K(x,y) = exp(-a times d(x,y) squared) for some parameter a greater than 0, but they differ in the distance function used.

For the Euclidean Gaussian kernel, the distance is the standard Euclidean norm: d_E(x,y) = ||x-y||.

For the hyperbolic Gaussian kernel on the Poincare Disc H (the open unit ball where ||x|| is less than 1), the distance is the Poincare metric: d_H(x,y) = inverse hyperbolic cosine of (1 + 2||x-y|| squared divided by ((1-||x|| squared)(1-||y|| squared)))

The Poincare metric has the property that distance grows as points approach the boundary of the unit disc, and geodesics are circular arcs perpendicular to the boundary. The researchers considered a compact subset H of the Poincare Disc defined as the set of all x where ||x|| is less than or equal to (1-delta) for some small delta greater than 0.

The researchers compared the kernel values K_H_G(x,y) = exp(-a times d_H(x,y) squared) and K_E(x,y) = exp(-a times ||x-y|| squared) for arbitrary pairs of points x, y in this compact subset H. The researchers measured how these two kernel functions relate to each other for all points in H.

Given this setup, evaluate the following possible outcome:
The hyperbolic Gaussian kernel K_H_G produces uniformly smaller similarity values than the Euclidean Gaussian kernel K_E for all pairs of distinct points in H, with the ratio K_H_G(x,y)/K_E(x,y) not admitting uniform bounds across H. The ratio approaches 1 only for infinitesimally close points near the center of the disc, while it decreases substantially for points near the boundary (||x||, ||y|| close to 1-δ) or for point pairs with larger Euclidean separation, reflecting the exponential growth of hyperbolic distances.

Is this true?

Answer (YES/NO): NO